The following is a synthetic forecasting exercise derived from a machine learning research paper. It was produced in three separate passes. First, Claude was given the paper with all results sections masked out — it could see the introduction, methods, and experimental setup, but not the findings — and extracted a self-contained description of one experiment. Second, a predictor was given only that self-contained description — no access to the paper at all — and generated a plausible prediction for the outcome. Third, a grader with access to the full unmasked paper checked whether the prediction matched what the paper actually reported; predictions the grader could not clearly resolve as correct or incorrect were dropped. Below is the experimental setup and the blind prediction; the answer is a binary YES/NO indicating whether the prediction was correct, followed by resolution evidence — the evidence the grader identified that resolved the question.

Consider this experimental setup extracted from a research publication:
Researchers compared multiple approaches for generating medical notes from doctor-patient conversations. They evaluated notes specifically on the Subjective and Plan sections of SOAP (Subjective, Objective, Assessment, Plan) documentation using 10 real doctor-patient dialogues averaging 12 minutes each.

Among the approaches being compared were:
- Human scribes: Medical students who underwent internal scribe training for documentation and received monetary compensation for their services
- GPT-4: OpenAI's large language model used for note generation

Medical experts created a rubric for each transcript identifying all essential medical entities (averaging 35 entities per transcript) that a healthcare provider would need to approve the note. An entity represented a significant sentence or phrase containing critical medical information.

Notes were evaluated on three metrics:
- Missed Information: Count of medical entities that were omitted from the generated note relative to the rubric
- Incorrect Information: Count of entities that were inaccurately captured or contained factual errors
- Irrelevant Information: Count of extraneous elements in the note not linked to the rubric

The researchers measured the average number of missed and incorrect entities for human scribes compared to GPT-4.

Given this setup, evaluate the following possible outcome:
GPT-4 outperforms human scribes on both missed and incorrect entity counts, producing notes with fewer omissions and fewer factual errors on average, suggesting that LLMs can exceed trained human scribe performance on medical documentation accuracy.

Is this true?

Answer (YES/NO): YES